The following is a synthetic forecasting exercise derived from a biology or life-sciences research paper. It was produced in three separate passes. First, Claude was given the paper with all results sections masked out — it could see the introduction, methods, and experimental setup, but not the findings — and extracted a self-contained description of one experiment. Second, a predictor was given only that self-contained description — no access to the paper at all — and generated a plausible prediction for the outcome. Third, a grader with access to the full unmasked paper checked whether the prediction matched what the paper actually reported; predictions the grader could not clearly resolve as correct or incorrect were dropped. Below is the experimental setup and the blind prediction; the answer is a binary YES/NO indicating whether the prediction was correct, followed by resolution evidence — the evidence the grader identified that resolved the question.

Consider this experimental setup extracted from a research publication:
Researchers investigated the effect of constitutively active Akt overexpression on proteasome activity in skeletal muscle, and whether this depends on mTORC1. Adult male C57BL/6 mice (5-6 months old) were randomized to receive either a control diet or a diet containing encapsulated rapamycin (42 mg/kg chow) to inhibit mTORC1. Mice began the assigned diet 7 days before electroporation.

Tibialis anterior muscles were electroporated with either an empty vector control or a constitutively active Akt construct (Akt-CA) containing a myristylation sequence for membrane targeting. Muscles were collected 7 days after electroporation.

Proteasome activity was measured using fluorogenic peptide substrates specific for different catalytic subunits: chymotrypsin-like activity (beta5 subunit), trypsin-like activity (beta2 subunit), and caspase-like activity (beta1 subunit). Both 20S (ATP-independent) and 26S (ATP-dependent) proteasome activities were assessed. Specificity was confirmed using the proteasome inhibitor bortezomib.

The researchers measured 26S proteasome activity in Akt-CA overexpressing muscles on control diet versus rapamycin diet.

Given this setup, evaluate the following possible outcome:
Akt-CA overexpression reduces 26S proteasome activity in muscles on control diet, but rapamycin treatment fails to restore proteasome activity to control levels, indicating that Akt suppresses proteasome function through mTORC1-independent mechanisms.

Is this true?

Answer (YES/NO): NO